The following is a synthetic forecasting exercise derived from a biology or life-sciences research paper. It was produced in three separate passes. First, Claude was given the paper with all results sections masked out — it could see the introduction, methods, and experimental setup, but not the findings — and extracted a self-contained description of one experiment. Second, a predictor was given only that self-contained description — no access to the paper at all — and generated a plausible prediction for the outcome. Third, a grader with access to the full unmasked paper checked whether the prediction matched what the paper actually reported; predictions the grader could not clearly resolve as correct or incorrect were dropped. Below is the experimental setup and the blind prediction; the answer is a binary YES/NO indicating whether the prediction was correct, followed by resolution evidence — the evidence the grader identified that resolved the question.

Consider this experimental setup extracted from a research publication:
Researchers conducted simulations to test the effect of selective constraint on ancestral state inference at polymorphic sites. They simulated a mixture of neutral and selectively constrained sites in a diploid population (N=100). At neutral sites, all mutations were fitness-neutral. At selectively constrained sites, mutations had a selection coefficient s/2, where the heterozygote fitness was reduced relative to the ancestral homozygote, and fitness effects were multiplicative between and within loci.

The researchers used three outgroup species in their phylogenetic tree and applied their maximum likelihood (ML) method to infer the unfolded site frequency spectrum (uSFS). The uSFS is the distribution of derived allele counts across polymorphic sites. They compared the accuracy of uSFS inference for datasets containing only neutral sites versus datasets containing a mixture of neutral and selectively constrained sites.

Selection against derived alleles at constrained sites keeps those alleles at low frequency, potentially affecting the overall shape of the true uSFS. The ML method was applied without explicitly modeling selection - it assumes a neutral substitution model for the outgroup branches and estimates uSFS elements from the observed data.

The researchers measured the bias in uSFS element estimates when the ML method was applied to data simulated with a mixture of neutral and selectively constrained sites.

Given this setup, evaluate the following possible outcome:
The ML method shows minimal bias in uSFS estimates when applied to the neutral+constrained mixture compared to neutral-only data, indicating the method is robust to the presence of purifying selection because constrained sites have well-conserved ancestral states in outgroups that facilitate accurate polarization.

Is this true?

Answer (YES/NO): NO